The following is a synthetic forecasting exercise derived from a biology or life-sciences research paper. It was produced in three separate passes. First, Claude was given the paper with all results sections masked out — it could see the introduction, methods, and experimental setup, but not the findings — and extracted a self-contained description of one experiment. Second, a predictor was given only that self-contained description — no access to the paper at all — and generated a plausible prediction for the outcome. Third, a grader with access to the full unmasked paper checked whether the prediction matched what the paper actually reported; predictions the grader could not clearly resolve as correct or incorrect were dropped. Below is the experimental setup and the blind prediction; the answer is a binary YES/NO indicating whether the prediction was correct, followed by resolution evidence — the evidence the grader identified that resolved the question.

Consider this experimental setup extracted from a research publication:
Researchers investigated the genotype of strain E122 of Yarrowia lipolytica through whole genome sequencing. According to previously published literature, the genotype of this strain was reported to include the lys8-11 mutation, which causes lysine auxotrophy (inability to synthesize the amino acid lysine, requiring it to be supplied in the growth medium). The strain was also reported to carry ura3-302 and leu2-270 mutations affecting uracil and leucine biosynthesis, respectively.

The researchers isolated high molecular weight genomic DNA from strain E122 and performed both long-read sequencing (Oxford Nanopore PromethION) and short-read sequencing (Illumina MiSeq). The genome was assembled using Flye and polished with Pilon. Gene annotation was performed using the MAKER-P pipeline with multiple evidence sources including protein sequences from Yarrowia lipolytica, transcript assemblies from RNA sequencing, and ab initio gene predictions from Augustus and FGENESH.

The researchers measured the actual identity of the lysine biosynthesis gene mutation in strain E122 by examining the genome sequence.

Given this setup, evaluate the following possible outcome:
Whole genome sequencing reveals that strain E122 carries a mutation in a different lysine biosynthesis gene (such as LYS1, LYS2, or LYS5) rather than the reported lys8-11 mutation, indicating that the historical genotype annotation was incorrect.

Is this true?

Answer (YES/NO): YES